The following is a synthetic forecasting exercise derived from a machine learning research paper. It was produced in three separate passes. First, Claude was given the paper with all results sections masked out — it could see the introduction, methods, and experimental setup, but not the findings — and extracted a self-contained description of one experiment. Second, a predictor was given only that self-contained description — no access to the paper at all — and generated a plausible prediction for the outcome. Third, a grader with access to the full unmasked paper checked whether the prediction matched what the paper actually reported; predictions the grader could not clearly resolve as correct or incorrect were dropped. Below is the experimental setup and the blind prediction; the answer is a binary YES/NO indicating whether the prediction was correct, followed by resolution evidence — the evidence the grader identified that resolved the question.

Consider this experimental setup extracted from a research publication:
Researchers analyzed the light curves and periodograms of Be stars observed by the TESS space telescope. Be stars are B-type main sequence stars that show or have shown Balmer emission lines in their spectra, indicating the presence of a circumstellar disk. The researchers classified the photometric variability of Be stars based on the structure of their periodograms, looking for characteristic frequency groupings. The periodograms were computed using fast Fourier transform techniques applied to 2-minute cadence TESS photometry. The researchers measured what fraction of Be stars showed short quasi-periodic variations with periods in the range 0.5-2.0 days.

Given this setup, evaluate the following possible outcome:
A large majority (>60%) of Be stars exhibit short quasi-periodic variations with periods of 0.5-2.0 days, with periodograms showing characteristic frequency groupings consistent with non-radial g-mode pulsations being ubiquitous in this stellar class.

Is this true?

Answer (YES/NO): NO